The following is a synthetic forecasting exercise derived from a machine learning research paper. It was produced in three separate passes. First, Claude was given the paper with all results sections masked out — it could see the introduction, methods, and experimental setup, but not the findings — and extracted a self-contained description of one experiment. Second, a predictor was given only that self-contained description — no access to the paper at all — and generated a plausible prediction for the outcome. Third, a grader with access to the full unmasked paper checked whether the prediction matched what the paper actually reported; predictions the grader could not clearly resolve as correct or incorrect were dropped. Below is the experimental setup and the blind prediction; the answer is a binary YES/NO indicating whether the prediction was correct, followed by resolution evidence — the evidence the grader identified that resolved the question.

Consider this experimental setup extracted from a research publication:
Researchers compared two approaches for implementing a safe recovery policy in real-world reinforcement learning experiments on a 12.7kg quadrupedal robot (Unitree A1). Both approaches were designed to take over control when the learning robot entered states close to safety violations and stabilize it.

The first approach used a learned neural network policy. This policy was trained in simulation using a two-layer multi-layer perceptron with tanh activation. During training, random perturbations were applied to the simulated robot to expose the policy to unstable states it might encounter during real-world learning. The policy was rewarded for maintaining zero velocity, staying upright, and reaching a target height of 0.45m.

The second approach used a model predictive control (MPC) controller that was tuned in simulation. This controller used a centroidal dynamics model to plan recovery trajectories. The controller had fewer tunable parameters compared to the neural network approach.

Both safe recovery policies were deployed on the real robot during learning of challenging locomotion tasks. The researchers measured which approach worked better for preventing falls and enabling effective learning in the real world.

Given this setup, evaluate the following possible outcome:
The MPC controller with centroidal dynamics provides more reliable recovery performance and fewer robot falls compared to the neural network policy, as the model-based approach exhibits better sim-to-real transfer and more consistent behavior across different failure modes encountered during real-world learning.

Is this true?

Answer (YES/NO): YES